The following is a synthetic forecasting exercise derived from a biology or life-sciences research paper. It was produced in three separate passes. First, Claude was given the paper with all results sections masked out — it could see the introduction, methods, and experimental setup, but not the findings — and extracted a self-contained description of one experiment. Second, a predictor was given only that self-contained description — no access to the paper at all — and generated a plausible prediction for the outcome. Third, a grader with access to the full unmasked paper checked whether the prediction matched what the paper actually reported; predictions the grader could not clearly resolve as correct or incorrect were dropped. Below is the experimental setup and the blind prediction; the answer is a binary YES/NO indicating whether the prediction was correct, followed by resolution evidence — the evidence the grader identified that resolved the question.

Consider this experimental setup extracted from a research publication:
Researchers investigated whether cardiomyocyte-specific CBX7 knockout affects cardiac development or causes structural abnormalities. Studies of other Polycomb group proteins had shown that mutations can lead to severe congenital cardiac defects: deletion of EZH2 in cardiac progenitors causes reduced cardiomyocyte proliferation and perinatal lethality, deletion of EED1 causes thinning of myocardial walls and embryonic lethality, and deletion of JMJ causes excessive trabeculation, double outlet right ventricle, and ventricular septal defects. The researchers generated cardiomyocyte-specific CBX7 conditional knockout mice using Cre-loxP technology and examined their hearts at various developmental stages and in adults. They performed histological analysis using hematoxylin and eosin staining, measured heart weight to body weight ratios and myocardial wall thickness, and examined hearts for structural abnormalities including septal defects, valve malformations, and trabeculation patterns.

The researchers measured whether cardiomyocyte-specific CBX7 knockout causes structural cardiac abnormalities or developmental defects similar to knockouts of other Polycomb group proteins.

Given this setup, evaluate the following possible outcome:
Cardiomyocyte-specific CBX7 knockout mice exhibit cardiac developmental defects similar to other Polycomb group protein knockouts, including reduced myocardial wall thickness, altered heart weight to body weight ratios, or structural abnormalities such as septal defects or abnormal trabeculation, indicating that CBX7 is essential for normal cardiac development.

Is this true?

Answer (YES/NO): NO